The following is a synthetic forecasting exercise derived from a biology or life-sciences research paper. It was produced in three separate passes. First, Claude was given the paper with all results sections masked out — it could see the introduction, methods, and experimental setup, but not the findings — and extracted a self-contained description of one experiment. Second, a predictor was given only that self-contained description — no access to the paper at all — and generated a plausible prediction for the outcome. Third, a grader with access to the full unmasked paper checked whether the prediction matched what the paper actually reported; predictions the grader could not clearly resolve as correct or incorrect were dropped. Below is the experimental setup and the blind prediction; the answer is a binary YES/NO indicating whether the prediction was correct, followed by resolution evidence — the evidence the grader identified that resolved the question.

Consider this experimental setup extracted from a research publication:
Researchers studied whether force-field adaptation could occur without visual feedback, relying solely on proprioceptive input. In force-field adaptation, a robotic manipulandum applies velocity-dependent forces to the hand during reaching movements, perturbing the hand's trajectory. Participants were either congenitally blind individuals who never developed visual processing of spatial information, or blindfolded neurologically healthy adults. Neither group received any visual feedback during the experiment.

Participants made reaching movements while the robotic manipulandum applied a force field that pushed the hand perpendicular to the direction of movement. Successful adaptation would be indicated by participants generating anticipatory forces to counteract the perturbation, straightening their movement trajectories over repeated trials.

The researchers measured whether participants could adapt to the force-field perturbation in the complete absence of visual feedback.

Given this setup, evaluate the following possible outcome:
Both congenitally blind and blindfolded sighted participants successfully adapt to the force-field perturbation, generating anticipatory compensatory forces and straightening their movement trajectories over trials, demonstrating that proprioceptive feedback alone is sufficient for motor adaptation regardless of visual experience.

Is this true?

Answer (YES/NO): YES